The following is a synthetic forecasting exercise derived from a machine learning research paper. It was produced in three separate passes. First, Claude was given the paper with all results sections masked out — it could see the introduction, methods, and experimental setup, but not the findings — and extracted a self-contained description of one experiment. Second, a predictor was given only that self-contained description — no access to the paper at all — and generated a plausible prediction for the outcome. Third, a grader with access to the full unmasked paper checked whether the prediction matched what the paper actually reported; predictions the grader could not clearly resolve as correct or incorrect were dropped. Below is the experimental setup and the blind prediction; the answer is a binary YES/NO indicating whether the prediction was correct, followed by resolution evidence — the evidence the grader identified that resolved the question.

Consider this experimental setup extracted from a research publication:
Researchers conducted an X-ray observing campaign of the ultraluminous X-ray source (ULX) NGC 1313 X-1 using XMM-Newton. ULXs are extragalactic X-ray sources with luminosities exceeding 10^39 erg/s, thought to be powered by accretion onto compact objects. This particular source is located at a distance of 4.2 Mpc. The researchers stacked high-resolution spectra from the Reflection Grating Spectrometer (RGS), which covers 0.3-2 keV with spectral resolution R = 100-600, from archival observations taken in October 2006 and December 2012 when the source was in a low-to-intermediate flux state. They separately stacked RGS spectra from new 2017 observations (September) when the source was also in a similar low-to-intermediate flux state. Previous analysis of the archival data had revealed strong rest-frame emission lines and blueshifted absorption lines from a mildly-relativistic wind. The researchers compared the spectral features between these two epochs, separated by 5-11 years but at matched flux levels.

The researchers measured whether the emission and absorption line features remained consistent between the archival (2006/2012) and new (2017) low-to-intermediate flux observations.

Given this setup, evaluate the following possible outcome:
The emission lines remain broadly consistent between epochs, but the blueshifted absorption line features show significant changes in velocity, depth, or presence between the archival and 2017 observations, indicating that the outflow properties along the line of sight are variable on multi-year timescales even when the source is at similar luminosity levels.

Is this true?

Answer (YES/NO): NO